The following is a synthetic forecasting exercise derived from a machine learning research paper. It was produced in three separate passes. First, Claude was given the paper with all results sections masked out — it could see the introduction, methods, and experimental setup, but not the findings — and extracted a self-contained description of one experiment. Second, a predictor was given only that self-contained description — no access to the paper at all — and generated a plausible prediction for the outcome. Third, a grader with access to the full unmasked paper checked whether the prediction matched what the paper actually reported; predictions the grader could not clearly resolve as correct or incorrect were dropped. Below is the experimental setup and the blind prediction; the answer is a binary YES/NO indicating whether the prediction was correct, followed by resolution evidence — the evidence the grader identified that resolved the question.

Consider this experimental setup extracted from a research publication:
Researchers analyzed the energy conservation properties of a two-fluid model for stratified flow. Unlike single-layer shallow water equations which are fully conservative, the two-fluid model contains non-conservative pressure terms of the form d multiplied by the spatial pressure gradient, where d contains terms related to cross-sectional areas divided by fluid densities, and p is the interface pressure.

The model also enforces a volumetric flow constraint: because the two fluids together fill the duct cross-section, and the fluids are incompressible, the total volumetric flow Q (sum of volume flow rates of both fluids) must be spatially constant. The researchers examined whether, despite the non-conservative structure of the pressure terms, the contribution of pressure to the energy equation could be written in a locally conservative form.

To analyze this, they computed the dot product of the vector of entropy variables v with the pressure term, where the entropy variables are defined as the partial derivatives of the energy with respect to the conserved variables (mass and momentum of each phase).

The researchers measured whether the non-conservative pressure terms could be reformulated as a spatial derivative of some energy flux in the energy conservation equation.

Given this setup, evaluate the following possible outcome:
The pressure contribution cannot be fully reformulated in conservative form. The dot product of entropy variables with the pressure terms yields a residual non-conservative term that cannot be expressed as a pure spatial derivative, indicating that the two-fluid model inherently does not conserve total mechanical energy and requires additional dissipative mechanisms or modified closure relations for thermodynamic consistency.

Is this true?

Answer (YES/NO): NO